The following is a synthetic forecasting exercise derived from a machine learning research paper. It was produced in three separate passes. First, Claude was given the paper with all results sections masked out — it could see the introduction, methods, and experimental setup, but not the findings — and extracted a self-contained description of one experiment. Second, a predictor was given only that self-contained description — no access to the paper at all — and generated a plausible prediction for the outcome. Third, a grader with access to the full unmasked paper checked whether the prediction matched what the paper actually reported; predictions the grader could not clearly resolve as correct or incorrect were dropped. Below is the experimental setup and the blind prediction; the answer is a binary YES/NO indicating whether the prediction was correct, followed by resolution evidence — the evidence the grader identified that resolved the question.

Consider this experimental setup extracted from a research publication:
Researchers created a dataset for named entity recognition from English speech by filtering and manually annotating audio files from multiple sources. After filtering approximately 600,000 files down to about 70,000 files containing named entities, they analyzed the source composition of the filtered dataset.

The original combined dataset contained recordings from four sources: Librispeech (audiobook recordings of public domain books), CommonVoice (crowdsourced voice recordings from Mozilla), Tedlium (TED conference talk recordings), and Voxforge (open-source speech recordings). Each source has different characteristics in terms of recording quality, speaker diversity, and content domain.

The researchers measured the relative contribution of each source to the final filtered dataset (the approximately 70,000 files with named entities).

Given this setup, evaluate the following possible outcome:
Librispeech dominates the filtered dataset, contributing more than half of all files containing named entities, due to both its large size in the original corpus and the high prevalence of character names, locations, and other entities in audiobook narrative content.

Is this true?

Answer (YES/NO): NO